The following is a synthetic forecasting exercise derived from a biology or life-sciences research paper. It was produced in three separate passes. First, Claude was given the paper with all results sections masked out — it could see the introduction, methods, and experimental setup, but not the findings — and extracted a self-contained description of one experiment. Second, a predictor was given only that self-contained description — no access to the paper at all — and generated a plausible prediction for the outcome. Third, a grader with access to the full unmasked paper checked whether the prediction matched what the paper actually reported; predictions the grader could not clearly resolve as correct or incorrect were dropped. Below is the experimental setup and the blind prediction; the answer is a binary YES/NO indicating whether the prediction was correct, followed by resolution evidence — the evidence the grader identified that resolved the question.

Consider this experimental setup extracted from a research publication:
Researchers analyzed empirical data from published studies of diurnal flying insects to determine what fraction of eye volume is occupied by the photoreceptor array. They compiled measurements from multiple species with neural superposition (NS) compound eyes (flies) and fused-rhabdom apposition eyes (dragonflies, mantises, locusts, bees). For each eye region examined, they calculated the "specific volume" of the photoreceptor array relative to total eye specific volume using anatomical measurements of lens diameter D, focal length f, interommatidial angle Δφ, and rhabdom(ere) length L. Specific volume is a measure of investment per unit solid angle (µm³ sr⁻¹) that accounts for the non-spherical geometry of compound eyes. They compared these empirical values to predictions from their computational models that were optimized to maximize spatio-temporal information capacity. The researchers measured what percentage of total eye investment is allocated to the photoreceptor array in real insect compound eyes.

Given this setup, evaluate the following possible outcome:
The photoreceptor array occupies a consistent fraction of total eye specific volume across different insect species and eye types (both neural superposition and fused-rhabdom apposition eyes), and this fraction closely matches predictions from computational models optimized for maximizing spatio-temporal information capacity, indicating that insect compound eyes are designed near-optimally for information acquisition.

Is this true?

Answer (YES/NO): NO